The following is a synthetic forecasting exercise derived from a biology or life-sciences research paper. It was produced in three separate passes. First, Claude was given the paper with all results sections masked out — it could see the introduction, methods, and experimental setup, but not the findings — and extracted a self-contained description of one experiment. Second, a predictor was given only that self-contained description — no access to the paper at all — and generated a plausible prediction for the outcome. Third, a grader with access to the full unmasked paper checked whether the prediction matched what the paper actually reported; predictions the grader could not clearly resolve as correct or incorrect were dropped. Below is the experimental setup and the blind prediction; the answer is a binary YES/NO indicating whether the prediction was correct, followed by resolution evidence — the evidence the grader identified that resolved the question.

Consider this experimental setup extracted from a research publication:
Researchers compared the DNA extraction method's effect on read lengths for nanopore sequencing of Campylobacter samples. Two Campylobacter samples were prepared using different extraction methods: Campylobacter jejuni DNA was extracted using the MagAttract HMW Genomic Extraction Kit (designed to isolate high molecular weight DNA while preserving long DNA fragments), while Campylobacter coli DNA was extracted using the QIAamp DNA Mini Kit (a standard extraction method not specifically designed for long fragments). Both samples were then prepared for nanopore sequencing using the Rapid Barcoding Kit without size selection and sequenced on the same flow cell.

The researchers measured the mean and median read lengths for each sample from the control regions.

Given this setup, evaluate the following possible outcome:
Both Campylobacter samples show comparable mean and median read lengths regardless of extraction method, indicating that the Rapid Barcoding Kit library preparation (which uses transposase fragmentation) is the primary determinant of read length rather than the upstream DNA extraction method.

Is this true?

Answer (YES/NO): NO